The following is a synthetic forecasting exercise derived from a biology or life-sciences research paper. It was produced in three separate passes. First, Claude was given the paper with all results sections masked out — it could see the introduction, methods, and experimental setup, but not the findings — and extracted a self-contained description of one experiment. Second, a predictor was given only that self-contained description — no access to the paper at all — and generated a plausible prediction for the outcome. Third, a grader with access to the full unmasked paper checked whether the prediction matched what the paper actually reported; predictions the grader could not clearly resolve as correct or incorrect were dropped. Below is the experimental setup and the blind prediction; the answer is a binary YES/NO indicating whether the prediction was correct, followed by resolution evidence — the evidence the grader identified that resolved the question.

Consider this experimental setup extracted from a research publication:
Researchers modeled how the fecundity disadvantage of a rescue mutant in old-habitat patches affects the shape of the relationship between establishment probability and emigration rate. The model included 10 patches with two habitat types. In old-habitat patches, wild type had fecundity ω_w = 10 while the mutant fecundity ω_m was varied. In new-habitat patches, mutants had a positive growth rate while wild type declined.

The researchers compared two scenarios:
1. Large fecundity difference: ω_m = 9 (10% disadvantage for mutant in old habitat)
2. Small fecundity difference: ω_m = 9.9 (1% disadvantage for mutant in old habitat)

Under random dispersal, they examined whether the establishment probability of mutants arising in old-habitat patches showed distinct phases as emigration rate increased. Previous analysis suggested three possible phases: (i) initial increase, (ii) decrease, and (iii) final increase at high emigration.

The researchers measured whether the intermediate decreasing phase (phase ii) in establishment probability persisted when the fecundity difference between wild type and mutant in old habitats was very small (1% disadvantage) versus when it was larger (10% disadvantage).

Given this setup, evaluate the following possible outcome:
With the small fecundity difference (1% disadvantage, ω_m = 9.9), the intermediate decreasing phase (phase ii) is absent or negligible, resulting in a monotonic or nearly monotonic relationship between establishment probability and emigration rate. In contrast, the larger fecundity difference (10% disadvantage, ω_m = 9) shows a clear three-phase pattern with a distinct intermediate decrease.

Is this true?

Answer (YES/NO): YES